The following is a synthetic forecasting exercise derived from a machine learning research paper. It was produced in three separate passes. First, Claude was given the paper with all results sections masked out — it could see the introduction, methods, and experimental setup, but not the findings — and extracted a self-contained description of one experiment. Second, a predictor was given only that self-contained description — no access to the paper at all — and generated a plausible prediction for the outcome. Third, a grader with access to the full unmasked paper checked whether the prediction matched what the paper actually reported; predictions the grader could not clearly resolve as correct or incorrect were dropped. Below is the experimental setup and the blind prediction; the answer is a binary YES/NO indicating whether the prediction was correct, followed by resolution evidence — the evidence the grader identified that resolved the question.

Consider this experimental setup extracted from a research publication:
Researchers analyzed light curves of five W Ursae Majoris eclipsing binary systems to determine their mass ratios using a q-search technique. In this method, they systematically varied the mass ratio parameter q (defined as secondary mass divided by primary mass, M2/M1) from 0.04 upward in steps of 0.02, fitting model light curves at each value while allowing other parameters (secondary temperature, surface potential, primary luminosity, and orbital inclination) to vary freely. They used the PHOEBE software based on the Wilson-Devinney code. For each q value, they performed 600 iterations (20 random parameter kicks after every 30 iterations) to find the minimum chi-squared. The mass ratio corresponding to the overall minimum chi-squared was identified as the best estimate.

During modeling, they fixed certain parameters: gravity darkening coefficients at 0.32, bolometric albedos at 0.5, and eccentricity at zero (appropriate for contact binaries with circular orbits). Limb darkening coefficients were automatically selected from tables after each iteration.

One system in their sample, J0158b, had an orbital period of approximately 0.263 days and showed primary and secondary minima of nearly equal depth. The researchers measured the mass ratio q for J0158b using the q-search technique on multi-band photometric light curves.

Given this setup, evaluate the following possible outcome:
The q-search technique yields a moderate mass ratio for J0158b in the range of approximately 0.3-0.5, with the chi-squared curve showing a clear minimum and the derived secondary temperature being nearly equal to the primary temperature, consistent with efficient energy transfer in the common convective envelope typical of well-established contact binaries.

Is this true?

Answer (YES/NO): NO